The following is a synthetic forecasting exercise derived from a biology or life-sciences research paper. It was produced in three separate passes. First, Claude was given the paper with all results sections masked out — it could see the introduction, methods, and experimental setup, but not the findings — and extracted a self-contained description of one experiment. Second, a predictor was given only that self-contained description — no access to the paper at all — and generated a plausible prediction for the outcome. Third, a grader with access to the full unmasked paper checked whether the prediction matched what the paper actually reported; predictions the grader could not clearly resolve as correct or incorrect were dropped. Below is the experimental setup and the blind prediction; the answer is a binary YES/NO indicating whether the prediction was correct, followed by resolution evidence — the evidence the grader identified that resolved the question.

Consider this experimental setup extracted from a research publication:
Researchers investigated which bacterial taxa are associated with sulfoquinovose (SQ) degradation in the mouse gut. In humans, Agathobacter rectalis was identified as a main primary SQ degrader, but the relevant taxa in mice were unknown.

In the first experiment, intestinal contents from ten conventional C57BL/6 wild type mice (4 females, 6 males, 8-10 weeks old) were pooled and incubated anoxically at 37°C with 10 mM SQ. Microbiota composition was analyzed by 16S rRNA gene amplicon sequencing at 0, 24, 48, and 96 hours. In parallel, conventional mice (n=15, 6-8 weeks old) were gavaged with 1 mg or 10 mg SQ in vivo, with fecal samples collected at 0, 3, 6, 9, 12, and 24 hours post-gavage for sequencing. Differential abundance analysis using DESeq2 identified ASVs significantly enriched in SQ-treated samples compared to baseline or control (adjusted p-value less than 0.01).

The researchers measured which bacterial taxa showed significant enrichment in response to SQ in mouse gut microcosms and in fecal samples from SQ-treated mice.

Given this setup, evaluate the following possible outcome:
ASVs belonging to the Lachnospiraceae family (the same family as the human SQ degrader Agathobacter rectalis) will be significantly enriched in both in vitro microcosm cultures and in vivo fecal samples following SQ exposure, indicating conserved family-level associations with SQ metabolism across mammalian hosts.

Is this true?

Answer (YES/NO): NO